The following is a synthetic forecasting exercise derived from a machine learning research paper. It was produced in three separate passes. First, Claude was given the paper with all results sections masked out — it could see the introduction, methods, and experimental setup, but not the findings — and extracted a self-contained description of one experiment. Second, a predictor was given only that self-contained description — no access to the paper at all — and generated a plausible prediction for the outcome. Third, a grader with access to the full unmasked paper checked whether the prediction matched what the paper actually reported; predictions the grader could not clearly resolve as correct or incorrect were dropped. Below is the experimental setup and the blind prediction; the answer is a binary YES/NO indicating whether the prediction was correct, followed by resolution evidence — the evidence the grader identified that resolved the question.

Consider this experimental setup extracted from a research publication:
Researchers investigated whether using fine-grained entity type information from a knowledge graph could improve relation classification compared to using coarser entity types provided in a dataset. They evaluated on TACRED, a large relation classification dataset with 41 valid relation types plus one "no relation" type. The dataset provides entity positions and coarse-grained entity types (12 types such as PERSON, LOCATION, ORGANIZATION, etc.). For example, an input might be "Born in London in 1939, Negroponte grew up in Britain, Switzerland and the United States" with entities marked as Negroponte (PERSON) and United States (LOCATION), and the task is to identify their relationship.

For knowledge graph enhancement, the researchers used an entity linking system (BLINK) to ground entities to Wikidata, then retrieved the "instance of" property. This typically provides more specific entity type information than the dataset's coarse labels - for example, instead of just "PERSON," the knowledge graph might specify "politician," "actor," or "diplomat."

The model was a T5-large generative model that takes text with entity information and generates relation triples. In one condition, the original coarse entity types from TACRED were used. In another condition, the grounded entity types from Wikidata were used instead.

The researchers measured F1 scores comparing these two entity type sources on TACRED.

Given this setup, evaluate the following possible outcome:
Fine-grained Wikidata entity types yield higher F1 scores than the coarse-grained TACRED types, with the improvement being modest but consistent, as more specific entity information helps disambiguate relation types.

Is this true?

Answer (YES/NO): YES